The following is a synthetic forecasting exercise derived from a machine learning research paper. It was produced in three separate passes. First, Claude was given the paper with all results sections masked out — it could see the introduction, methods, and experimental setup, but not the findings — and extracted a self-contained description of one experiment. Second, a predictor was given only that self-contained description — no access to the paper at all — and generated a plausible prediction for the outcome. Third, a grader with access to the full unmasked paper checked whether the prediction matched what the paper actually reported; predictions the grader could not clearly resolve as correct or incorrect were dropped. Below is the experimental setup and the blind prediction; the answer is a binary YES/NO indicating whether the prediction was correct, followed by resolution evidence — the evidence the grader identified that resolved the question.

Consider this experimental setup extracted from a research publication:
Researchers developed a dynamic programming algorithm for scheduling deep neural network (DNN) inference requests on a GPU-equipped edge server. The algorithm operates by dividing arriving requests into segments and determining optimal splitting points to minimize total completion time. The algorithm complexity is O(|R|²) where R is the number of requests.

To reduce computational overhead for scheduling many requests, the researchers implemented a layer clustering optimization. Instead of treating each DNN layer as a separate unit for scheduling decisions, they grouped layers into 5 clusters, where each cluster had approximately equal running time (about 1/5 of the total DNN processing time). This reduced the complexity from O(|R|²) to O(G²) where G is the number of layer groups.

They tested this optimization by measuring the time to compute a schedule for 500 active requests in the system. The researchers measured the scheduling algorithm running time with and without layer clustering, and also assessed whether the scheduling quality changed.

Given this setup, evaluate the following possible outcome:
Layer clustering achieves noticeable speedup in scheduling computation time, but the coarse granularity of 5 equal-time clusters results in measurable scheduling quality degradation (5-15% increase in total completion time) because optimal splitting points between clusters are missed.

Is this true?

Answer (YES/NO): NO